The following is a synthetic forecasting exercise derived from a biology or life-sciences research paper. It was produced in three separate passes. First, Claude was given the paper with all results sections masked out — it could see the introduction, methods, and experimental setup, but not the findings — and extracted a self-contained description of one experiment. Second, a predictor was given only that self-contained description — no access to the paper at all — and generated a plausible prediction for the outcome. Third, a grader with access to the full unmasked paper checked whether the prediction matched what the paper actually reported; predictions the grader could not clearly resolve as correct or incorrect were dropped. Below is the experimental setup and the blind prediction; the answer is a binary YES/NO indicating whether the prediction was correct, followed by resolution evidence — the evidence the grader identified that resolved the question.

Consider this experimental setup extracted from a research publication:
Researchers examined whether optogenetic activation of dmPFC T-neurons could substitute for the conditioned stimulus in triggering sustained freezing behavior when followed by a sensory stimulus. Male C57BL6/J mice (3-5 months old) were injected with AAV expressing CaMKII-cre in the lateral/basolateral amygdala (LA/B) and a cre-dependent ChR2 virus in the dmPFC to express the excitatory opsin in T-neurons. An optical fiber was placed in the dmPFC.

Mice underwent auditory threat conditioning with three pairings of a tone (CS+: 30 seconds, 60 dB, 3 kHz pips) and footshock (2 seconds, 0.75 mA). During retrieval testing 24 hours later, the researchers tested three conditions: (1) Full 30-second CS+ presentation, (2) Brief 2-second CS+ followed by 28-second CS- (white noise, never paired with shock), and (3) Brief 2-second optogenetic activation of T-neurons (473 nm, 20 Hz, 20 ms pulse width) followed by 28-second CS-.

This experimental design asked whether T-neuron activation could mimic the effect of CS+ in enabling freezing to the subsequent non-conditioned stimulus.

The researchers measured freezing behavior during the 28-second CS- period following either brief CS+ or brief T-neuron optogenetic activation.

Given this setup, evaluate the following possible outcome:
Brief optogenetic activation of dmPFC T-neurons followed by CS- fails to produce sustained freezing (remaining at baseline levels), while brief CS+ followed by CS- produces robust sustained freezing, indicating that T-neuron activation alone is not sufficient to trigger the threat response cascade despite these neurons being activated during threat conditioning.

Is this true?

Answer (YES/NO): NO